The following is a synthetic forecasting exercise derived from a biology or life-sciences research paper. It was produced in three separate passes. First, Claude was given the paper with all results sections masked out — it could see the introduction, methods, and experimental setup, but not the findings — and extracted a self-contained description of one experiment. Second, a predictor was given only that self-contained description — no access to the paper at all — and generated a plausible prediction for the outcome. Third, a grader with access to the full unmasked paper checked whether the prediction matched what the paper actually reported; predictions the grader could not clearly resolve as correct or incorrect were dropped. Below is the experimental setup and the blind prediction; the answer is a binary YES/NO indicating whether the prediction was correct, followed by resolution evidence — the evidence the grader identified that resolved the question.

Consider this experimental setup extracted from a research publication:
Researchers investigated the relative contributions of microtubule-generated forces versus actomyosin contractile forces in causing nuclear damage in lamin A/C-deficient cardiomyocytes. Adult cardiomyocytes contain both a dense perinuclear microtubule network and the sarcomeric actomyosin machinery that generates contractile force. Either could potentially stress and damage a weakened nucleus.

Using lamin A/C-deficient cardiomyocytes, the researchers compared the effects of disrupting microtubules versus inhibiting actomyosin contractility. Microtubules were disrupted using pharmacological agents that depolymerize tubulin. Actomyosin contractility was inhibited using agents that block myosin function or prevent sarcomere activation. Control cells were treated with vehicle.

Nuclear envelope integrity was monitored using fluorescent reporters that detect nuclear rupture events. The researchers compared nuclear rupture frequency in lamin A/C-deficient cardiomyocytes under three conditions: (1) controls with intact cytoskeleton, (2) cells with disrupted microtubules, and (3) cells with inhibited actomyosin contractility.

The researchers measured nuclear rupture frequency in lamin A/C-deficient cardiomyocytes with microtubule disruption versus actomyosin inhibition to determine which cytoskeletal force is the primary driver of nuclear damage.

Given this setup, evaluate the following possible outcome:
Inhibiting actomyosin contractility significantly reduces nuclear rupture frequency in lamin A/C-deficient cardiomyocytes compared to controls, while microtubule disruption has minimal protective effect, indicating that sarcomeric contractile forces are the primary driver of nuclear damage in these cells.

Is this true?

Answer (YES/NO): NO